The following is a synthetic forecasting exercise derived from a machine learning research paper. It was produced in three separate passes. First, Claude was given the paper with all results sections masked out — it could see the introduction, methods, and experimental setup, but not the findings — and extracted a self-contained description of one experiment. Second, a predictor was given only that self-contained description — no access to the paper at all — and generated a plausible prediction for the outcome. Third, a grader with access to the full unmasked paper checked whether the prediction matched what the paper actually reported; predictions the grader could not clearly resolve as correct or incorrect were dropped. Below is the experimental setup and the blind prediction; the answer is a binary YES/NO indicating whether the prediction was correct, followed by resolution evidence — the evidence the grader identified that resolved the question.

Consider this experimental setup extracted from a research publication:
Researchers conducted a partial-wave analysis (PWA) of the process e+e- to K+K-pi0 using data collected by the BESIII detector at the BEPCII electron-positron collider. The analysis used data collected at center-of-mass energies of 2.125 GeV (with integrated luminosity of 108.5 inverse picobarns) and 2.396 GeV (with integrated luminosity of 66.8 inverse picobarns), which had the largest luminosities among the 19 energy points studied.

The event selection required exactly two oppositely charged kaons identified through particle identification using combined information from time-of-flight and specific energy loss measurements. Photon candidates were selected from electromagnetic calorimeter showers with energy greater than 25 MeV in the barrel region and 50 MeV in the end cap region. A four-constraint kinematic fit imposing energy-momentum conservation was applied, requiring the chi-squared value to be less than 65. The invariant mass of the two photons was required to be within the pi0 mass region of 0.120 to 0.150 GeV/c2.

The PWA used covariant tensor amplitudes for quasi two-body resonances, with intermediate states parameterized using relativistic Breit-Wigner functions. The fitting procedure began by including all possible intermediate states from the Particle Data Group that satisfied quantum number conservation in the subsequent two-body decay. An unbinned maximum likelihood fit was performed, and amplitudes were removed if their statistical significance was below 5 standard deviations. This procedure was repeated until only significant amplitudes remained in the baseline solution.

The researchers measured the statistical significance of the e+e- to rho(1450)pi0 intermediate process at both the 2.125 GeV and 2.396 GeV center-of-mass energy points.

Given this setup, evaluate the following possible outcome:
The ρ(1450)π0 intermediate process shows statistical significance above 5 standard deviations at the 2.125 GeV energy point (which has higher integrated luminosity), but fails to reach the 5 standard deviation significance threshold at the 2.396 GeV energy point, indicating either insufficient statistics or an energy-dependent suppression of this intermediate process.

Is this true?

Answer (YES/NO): YES